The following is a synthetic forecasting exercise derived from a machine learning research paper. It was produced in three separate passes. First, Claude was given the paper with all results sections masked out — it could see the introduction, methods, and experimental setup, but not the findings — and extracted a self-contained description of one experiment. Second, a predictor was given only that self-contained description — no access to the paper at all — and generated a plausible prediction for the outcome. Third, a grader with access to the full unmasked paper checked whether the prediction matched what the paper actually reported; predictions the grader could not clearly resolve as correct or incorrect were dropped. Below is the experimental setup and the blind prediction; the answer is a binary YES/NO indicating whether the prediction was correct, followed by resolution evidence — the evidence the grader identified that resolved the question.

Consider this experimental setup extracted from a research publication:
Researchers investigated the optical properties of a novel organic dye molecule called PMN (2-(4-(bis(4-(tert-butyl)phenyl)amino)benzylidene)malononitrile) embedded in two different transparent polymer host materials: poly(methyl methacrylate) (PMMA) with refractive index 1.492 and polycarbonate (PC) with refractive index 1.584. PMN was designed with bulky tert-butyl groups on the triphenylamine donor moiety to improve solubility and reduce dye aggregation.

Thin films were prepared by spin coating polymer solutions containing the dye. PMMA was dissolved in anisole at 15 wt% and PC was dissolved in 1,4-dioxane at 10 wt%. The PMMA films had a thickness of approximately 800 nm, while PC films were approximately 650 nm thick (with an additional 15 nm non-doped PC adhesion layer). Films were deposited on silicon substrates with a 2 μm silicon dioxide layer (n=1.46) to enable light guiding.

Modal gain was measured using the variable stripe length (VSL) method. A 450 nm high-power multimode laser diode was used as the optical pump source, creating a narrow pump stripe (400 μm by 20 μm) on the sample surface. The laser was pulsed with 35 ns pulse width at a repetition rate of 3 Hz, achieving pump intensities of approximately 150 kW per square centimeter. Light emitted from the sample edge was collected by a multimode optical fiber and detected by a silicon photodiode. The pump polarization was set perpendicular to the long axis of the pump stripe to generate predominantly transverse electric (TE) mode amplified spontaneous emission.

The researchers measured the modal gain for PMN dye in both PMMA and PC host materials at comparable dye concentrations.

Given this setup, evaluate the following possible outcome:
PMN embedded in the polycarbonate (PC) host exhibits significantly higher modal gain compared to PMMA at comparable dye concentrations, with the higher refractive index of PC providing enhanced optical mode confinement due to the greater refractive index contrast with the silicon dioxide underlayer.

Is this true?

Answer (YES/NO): NO